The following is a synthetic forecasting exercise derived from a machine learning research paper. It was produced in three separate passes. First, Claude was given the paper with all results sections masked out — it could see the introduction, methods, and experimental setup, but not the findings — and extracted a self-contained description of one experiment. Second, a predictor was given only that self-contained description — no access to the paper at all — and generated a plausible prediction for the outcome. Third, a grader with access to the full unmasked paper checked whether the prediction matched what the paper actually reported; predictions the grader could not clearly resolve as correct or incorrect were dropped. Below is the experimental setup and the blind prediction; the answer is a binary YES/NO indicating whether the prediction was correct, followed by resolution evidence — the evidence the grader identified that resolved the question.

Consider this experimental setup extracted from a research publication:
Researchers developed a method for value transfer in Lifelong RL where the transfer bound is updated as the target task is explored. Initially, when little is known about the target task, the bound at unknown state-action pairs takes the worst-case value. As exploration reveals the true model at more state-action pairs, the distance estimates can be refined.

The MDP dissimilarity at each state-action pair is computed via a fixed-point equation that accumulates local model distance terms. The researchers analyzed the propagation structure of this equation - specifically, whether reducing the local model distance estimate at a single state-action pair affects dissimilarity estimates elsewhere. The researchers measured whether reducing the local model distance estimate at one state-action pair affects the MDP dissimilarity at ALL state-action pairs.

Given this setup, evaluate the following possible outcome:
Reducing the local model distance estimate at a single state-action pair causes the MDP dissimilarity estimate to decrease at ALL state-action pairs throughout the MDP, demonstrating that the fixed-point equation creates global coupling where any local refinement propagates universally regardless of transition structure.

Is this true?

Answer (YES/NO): YES